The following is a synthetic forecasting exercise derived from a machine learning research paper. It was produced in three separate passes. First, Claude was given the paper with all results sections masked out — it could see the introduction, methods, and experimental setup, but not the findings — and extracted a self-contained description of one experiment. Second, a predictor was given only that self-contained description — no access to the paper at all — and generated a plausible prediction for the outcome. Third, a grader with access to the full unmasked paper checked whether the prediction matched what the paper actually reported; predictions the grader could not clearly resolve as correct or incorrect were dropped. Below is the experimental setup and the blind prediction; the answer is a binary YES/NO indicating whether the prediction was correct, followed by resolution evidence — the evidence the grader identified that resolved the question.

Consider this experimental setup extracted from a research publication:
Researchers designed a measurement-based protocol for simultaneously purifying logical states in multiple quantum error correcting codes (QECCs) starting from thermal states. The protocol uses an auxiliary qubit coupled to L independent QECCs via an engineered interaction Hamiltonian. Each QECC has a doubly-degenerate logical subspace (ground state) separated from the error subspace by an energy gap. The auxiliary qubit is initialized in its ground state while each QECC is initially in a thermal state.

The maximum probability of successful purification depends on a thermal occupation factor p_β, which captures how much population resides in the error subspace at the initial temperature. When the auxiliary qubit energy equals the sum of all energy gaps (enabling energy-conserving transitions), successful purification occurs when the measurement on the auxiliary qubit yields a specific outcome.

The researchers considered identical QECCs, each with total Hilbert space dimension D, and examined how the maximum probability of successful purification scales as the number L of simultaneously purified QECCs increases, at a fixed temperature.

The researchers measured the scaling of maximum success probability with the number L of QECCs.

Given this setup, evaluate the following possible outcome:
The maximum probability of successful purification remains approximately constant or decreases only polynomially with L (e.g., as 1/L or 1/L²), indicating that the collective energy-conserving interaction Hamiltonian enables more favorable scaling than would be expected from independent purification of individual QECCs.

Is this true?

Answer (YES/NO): NO